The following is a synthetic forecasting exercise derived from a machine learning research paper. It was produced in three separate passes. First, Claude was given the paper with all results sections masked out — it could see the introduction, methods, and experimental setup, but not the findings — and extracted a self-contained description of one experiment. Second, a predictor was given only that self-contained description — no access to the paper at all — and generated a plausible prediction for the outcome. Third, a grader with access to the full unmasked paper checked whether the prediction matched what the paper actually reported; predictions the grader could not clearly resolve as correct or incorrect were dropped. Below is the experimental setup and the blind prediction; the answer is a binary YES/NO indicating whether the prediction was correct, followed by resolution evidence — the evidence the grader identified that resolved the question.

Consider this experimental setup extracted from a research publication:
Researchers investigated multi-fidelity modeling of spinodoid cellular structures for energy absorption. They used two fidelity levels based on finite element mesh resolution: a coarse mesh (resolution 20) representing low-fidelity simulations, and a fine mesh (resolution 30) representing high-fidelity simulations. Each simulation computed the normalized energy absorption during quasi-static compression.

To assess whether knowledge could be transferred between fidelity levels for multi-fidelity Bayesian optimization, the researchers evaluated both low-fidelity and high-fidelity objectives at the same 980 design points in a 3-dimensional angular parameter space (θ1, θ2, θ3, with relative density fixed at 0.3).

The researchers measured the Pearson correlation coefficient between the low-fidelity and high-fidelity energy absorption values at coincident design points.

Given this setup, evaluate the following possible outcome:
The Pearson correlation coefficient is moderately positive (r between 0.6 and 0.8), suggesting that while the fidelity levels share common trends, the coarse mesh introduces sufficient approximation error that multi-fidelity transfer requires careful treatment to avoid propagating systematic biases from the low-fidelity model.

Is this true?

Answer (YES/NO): YES